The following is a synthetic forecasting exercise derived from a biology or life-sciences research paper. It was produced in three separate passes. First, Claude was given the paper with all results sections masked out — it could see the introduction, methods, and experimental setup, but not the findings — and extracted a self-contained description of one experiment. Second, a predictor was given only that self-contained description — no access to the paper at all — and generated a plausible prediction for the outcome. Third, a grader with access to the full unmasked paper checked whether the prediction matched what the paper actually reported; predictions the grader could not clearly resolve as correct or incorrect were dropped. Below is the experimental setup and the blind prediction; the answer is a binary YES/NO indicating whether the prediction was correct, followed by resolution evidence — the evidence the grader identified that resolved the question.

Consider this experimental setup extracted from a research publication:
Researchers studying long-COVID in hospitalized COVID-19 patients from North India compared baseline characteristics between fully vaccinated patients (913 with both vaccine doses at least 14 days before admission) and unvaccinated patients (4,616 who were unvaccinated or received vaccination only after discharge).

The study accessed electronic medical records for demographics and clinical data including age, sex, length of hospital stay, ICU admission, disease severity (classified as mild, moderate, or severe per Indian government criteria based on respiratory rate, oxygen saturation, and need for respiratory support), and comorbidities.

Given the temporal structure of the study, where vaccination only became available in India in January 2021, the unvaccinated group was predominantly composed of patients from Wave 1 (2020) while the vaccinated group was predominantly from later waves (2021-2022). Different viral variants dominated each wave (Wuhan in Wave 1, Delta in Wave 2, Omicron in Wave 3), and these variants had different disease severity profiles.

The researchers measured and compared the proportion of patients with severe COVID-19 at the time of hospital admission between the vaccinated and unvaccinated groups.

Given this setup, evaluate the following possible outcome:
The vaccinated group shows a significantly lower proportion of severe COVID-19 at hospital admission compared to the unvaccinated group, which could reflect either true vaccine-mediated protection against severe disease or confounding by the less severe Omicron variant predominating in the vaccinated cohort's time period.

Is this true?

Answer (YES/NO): NO